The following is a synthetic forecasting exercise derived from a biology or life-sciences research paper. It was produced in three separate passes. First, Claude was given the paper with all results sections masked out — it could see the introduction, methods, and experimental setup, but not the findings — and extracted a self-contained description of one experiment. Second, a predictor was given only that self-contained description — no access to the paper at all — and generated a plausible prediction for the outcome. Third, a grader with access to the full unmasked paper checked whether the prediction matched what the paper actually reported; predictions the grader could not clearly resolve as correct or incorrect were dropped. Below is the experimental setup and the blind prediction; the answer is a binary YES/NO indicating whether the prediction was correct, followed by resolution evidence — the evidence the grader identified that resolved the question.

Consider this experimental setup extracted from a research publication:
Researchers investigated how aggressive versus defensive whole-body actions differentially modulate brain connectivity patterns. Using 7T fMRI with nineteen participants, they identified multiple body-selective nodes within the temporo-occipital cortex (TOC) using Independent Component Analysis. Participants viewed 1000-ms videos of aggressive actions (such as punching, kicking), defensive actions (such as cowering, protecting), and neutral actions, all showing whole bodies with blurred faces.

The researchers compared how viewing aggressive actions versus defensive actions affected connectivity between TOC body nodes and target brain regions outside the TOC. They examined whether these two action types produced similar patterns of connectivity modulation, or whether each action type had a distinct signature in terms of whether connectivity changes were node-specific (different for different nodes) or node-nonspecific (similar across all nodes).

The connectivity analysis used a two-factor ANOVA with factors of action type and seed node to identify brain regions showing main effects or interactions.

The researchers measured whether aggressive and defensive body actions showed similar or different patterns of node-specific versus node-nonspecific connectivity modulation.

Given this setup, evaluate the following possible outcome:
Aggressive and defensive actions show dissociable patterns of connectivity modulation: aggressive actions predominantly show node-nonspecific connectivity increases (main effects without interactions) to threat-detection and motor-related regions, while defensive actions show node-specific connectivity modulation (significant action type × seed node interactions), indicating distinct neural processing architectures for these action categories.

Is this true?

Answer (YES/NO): NO